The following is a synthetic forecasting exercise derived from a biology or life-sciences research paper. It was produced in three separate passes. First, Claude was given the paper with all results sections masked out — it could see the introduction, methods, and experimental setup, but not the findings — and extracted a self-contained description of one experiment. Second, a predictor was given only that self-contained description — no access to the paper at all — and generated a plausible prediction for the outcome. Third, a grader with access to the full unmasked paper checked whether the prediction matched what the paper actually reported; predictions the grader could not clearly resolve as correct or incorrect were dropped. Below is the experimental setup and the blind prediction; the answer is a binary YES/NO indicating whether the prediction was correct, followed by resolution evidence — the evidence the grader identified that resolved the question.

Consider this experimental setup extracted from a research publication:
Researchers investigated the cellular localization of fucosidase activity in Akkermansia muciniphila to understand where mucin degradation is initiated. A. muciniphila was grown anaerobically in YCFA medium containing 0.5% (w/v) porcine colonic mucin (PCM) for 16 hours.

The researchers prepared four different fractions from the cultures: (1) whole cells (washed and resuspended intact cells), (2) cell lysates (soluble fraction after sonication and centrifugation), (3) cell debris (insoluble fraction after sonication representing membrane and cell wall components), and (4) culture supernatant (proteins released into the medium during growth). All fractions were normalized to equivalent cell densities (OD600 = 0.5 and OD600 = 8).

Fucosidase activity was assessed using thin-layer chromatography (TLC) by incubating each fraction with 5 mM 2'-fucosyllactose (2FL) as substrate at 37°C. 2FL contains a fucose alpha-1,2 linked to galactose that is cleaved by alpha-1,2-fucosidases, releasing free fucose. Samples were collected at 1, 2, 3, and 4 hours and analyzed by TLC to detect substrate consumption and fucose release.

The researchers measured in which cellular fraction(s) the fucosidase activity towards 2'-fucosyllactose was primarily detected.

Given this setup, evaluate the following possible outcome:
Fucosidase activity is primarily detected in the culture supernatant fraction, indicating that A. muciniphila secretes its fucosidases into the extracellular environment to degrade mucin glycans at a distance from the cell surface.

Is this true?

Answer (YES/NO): NO